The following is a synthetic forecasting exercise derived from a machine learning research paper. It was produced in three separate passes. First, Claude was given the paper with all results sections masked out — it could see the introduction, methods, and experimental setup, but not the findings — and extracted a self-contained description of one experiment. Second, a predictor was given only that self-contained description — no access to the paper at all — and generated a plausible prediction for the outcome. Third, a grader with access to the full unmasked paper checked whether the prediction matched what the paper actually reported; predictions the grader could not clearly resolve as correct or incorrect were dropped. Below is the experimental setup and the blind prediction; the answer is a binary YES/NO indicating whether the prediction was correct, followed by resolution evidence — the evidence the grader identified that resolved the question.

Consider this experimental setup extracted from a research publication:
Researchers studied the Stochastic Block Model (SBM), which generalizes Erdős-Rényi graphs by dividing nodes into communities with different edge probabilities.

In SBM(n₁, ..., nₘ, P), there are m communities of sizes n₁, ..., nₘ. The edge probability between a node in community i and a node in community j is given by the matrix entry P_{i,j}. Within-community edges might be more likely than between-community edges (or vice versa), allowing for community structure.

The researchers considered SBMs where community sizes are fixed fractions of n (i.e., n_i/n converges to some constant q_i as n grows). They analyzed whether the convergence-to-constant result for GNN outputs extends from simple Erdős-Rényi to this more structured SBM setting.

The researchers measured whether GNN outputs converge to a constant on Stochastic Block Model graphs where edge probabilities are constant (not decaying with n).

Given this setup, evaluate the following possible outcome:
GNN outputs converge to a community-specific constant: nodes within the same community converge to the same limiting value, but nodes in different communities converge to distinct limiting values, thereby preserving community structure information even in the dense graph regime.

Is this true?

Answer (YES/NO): NO